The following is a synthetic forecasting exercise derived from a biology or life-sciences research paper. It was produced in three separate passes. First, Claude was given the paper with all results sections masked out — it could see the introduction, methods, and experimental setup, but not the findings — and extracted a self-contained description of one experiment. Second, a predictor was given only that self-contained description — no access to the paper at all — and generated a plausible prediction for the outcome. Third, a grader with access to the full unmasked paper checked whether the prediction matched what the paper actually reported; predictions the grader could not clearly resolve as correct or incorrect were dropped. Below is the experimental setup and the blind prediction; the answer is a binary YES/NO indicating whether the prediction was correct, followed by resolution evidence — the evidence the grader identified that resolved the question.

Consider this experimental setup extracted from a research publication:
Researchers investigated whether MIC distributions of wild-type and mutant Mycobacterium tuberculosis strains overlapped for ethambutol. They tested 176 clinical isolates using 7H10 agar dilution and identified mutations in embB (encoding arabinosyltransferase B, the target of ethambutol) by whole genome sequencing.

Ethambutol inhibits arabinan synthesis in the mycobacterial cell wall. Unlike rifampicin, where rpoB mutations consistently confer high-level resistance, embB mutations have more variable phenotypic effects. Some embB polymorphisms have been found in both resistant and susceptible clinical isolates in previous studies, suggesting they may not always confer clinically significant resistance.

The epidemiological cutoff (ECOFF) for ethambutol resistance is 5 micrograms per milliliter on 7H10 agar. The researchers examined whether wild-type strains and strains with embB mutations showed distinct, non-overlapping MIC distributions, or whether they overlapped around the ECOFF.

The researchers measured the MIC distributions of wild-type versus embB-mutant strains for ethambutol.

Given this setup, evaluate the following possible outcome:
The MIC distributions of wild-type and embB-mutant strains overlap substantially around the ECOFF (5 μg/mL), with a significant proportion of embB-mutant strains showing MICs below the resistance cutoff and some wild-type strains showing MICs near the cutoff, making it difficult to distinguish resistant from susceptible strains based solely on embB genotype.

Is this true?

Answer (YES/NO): YES